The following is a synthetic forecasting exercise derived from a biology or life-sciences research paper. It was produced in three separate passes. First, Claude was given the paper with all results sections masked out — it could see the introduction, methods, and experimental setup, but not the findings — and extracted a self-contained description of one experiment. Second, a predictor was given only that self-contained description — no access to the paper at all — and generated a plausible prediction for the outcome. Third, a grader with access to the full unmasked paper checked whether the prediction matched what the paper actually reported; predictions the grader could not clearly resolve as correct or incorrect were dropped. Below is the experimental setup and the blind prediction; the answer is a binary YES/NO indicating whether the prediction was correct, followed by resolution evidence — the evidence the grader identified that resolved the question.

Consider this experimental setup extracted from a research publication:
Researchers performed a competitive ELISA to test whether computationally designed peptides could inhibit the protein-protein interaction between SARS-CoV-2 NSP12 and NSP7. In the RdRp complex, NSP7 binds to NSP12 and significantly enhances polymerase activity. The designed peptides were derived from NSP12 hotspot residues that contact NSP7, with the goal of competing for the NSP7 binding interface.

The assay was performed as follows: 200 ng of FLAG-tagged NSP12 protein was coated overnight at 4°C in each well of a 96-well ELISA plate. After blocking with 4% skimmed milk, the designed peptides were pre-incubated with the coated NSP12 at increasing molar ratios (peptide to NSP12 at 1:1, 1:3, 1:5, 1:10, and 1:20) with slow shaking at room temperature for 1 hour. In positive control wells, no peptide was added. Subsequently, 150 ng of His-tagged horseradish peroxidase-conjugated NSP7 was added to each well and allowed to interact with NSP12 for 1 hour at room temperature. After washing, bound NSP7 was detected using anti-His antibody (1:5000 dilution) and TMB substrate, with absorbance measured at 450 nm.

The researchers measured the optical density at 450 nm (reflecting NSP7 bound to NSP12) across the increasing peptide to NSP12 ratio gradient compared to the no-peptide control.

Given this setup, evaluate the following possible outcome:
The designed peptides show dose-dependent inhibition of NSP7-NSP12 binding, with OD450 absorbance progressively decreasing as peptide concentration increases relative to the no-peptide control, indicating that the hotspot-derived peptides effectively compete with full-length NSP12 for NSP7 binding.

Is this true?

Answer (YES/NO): NO